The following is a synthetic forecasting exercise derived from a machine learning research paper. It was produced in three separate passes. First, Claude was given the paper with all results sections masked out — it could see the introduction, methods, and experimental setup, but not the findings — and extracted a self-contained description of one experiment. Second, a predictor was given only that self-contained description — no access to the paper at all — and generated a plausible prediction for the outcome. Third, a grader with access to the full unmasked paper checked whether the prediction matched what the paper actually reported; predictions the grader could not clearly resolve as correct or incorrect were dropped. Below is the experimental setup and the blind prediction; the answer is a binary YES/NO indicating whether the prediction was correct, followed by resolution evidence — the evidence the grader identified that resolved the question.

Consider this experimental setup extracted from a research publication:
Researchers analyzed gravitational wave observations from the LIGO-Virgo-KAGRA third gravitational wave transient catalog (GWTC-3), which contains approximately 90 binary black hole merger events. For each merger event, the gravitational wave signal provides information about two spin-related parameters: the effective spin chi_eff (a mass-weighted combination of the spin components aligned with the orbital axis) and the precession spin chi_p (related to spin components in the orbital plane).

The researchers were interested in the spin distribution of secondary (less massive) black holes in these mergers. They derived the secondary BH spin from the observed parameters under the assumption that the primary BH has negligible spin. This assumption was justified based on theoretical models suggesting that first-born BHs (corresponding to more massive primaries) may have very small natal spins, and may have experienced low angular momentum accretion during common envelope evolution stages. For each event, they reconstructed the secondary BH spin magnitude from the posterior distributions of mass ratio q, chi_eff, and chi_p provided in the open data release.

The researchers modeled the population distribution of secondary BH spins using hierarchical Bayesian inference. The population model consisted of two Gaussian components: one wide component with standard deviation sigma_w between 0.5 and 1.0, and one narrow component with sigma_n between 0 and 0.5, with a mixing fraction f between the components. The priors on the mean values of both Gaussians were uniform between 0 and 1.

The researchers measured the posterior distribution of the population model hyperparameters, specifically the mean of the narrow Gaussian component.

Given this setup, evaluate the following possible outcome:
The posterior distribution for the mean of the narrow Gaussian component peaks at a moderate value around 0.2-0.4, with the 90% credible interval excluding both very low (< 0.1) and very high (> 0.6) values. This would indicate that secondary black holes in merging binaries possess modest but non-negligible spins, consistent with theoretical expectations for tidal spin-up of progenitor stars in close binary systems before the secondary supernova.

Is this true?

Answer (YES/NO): NO